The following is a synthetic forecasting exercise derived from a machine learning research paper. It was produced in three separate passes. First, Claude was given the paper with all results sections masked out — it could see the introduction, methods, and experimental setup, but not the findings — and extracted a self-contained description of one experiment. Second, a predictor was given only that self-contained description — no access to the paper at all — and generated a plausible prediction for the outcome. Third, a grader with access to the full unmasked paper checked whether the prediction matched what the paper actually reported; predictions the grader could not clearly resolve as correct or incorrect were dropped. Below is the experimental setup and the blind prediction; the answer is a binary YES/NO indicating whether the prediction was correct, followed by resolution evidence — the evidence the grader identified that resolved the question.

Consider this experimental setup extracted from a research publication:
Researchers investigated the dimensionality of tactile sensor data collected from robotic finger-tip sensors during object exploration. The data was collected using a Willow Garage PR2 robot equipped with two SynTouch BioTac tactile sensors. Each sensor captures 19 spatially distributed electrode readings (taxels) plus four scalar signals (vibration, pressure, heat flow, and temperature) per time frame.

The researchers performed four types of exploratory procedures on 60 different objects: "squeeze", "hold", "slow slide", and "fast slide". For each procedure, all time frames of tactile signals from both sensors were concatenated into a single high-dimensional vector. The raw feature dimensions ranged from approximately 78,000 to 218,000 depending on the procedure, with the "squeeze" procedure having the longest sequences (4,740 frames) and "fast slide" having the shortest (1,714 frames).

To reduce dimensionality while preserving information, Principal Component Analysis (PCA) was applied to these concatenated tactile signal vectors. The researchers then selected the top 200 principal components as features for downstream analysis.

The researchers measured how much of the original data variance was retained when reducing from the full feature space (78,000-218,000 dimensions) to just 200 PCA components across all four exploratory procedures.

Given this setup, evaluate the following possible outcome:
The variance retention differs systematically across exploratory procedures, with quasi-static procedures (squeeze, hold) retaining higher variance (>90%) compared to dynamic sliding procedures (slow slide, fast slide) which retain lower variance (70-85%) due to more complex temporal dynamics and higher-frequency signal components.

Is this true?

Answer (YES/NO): NO